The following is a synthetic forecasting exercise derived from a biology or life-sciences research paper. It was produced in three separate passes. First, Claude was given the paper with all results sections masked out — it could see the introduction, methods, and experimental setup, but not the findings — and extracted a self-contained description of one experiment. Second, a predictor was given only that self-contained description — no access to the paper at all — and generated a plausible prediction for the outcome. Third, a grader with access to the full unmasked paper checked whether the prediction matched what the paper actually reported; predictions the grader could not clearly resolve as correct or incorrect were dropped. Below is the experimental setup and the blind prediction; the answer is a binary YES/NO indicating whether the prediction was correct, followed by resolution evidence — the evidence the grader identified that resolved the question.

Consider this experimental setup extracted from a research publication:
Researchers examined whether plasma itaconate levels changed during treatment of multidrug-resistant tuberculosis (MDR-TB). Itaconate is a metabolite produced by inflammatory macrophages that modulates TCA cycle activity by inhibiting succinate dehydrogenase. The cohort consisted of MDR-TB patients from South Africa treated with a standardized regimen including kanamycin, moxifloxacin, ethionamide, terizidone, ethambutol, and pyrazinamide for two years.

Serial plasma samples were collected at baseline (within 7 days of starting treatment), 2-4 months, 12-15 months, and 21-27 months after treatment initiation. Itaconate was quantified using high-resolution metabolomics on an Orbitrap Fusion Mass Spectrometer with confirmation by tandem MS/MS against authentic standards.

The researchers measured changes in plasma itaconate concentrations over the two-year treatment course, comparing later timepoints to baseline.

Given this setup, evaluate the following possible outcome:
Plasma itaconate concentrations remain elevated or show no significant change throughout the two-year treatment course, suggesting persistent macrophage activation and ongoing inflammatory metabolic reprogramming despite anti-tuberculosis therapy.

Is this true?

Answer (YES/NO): NO